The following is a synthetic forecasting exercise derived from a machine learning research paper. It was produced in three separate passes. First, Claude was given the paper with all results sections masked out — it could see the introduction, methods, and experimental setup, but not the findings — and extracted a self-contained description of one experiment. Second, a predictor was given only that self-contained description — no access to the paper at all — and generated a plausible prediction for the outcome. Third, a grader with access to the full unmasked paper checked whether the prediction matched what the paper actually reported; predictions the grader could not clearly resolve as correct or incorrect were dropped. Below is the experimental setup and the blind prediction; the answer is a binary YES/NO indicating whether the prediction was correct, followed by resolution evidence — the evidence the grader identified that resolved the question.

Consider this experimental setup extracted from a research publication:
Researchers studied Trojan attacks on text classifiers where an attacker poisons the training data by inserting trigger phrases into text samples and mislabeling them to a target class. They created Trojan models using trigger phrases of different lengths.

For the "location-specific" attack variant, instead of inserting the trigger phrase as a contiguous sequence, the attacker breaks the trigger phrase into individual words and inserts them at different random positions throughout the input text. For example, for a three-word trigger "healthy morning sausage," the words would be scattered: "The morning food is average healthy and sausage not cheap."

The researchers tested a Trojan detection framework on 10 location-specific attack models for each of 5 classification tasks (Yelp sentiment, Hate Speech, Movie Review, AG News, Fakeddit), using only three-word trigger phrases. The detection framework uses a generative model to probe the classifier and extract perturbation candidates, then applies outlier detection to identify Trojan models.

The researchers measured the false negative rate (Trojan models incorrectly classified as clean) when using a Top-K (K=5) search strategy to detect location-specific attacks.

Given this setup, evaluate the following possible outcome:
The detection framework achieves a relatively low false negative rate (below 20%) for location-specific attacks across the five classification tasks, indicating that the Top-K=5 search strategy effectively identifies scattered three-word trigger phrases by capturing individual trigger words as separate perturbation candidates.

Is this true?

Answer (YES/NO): YES